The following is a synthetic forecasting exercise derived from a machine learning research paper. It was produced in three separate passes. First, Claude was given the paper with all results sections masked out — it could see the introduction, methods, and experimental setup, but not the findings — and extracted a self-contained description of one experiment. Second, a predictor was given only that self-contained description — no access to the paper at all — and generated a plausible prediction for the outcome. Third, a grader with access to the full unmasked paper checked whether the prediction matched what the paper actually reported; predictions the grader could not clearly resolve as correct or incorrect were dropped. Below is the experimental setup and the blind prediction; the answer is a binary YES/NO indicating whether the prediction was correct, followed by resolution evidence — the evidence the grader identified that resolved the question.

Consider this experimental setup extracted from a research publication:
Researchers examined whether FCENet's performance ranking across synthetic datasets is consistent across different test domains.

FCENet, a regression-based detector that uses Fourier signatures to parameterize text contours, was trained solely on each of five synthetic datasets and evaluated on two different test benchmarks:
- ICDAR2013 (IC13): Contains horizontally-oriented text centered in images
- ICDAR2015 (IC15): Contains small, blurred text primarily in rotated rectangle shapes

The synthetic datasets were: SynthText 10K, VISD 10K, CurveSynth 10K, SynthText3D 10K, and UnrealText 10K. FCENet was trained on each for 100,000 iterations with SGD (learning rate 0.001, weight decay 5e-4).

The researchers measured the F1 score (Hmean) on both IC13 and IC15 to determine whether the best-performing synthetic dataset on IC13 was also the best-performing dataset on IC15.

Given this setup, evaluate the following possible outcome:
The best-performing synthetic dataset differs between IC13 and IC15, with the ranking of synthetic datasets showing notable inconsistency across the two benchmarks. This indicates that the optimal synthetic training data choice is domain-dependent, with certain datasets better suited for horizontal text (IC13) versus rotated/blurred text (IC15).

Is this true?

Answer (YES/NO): YES